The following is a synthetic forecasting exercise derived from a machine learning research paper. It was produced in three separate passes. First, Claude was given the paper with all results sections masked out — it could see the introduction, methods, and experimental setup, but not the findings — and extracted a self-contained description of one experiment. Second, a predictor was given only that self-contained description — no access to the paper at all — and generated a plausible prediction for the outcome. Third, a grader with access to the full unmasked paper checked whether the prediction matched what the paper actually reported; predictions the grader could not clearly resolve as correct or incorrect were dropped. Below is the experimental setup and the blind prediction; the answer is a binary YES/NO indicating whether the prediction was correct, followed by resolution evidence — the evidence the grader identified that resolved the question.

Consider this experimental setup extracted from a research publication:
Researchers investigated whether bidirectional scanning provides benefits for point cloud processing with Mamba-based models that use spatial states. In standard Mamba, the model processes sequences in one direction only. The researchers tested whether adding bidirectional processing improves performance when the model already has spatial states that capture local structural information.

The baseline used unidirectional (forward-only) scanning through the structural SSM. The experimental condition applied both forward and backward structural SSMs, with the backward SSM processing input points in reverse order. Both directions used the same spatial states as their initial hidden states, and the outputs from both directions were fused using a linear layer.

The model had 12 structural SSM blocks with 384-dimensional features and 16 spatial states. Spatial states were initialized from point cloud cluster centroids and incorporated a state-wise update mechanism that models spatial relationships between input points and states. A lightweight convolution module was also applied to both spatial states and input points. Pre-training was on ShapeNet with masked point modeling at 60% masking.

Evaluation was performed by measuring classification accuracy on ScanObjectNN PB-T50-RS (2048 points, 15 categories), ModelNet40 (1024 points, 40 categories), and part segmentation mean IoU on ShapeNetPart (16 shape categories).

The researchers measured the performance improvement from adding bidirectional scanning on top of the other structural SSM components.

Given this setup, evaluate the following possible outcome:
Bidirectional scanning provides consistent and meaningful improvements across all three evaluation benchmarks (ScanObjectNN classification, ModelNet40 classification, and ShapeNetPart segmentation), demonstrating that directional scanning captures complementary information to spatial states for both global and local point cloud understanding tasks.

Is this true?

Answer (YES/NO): NO